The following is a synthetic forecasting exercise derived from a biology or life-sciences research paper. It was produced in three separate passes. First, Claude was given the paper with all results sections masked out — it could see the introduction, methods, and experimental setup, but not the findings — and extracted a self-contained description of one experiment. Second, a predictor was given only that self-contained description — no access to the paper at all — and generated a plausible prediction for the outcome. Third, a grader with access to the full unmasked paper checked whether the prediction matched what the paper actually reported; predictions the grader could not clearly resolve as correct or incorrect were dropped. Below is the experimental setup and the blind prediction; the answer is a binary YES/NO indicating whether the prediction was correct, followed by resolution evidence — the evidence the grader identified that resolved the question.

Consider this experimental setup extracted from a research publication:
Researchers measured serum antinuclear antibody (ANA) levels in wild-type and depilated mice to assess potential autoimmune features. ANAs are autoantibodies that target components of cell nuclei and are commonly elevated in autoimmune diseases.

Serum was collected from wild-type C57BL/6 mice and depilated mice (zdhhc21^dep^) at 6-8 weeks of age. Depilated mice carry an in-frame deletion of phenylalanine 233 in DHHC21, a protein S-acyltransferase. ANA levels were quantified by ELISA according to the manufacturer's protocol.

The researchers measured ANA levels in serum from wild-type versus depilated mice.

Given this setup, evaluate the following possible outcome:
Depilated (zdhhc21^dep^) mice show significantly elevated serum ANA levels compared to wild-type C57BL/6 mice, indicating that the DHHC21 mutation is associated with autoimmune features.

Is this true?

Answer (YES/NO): YES